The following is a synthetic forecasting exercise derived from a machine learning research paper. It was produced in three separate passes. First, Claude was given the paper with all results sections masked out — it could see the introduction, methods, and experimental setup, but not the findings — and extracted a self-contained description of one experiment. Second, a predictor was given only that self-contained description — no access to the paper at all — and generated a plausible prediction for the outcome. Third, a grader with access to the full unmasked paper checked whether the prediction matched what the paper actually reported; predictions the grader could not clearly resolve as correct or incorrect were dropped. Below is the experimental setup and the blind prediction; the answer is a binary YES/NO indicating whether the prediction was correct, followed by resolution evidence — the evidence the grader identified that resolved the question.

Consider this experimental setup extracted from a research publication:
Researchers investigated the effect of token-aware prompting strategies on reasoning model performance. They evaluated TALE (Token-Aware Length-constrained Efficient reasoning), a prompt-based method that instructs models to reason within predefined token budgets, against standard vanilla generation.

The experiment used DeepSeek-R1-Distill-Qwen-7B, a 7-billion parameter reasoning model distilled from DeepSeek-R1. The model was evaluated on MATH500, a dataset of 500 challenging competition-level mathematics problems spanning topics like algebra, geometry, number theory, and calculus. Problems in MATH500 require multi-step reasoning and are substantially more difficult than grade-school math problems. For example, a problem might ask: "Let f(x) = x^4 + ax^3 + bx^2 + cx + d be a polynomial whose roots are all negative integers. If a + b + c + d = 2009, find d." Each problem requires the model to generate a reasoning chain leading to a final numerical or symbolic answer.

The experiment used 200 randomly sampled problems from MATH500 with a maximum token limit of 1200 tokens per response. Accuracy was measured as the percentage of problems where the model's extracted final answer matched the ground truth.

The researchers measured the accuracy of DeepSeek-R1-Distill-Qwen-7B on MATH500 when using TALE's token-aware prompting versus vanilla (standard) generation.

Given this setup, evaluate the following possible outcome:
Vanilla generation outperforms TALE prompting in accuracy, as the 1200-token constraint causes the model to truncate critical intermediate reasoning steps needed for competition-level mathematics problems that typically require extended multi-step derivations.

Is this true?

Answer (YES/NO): NO